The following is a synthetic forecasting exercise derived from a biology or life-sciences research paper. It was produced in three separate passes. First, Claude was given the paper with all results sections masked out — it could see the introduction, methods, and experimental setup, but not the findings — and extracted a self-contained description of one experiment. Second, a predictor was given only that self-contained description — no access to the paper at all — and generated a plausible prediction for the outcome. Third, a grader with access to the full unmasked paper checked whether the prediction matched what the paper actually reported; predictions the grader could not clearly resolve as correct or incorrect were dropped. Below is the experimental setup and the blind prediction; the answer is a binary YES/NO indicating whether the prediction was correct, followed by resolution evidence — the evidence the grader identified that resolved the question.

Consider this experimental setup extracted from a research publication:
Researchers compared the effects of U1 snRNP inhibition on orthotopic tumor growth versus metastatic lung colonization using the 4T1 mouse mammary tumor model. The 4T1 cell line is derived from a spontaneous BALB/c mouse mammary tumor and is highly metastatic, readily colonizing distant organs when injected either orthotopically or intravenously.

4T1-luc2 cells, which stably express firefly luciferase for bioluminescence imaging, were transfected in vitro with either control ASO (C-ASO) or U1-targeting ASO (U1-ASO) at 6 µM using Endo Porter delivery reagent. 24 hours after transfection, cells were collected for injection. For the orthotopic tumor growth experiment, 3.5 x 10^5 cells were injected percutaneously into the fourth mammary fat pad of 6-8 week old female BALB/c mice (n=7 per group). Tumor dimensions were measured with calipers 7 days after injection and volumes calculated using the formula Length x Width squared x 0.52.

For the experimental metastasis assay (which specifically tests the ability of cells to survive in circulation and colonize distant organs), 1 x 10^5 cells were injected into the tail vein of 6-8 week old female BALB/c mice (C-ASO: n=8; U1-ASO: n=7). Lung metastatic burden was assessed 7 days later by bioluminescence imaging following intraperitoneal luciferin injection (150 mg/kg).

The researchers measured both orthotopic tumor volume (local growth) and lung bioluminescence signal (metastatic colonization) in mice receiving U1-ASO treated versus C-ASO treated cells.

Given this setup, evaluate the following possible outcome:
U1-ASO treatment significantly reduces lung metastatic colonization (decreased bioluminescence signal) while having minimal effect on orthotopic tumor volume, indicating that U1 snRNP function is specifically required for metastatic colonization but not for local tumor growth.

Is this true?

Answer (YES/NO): YES